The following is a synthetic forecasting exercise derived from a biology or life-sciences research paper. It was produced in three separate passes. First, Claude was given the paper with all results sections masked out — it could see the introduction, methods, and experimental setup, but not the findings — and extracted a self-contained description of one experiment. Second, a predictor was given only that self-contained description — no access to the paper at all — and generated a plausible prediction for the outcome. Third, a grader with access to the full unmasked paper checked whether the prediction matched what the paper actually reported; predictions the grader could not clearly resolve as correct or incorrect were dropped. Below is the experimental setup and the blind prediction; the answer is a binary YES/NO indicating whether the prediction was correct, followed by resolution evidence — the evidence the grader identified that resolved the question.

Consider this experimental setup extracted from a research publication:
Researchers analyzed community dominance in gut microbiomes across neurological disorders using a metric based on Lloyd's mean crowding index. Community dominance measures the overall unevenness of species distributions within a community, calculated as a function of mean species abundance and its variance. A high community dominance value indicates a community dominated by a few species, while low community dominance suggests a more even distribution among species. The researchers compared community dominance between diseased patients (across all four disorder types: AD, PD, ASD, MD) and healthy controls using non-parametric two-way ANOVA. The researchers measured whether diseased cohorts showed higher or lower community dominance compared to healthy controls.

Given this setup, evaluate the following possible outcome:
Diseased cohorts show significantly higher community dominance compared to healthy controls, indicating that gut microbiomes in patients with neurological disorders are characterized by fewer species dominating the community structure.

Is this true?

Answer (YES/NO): YES